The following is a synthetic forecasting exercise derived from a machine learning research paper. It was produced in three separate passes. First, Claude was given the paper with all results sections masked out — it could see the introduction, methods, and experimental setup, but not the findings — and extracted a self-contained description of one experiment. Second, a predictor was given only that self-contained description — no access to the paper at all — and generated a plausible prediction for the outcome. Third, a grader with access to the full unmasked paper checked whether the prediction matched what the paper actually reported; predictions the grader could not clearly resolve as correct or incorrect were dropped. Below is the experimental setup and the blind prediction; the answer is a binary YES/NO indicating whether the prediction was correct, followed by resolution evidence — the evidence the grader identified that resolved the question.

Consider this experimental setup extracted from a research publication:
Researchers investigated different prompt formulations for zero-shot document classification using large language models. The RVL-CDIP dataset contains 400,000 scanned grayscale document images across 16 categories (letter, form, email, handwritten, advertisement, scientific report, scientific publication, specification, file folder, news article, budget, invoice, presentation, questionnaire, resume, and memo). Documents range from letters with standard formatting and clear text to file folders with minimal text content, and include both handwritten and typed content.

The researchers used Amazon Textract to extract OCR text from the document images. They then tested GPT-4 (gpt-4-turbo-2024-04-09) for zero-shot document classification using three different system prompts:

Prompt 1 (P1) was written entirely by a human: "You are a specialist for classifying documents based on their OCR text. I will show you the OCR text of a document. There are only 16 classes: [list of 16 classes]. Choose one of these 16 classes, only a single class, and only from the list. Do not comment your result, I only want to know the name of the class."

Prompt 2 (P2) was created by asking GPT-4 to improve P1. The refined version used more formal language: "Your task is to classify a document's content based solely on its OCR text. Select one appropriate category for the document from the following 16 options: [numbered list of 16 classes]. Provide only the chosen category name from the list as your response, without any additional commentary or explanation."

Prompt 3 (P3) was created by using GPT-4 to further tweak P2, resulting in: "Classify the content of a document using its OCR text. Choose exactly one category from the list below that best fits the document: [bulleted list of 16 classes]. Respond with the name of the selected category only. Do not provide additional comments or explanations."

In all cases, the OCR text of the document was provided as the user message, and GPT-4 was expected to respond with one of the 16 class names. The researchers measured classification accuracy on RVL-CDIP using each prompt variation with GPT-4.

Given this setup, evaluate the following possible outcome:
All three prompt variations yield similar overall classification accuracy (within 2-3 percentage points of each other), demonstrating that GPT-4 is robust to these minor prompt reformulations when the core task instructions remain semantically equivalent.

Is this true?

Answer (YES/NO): NO